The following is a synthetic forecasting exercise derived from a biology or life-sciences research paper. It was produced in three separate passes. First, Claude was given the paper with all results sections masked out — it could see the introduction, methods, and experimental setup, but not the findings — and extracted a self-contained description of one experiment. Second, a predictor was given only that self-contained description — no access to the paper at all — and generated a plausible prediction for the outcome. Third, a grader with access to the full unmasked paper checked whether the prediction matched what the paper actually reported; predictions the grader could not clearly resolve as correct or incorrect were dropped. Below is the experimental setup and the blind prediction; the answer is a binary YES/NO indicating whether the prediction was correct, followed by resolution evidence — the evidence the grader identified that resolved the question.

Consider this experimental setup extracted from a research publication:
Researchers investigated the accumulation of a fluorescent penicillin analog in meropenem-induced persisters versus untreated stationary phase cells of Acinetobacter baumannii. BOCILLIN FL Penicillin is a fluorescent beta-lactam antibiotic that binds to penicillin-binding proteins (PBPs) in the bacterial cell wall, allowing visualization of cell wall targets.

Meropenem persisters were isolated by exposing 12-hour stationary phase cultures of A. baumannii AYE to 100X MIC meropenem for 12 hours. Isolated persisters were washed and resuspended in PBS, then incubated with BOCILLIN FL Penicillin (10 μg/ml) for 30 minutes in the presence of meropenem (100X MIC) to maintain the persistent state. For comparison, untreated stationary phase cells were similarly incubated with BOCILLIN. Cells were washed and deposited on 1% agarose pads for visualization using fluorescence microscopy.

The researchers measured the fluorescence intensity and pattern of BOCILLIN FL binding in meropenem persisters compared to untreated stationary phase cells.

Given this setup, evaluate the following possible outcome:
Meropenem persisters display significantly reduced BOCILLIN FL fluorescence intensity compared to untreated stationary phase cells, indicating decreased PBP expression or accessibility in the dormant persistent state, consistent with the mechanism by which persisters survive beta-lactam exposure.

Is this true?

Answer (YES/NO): NO